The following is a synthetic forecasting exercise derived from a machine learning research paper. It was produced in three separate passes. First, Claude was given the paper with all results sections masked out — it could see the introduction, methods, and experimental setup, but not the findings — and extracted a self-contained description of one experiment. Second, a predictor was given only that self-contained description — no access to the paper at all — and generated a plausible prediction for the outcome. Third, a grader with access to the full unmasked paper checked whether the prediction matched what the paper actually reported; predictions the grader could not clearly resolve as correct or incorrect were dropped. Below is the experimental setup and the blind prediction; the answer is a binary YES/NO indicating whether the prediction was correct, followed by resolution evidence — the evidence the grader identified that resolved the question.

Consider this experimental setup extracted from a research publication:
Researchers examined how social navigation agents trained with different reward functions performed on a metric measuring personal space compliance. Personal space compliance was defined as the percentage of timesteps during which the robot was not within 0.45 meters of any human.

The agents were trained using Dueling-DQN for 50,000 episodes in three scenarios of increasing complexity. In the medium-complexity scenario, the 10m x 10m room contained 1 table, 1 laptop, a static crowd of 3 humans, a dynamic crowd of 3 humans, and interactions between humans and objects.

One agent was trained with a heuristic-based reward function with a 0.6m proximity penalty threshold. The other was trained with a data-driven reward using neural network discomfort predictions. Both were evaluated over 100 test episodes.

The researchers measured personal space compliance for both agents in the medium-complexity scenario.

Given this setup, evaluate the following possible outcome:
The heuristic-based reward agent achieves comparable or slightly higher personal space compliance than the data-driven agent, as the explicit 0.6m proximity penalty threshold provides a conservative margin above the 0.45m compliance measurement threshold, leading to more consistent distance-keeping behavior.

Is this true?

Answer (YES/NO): YES